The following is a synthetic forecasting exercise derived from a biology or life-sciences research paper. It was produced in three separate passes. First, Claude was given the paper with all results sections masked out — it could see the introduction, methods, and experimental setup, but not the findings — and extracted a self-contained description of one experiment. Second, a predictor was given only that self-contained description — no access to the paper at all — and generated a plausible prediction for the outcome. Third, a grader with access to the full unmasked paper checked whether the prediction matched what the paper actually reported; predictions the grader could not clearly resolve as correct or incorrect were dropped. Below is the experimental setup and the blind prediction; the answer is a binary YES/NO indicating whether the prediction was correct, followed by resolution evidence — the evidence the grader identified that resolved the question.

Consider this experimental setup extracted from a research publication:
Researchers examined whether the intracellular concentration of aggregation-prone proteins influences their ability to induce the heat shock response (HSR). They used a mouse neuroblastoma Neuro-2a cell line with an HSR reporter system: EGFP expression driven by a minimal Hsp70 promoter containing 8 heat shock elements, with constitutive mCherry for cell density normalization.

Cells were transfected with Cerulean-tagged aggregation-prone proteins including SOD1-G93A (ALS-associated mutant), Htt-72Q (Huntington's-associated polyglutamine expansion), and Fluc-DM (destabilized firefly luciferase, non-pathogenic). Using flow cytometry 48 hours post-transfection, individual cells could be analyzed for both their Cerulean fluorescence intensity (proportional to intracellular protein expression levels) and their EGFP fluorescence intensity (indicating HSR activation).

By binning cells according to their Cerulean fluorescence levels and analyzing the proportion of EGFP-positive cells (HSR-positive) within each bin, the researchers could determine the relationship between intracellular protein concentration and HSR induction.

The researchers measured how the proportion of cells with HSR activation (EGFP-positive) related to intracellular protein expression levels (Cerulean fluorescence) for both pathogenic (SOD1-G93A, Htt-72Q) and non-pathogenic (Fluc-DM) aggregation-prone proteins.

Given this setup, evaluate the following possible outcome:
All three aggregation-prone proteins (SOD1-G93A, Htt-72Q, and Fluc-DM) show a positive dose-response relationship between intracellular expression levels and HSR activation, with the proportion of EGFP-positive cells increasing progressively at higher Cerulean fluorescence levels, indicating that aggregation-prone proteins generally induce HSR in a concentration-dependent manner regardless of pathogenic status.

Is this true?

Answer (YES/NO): NO